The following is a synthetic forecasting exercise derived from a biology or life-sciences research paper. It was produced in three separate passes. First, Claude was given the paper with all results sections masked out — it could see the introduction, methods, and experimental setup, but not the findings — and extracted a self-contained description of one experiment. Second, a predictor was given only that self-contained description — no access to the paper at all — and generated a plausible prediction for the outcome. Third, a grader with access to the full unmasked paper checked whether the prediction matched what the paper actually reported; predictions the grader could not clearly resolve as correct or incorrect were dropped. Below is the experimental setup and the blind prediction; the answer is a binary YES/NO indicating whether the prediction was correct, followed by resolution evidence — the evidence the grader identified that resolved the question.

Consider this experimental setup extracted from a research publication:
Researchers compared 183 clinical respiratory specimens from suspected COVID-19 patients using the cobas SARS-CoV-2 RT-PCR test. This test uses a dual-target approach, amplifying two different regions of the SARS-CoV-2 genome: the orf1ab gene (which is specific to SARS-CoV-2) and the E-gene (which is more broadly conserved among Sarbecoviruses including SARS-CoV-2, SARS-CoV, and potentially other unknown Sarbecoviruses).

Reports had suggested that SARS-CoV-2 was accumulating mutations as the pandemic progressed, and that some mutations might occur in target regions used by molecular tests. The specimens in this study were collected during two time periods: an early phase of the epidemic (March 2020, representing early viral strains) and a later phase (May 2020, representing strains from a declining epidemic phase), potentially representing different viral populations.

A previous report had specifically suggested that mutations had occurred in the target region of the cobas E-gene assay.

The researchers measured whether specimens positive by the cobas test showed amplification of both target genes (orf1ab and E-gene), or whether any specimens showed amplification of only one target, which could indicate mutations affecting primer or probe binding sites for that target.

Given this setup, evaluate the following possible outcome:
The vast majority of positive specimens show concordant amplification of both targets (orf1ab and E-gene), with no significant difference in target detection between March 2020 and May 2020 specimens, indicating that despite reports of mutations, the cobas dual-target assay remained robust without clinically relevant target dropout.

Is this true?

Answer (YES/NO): YES